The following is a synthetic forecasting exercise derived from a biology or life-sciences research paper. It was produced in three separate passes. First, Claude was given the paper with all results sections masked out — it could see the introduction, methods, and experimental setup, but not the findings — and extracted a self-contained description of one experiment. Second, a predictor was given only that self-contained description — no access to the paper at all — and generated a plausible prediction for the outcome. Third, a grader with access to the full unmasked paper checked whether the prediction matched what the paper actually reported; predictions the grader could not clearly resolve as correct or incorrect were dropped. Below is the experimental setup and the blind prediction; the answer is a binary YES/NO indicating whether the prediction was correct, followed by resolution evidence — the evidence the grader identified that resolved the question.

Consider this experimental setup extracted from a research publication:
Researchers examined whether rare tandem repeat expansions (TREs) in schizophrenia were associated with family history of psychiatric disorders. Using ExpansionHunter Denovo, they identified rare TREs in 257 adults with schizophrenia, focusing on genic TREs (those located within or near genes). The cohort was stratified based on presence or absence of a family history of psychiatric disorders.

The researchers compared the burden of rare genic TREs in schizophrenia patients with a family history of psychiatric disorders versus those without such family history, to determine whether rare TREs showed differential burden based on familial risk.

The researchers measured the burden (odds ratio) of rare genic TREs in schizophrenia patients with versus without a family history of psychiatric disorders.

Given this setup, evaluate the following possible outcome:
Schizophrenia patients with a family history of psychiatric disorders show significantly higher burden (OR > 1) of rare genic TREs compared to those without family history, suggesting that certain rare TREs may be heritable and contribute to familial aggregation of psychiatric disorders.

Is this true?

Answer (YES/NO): YES